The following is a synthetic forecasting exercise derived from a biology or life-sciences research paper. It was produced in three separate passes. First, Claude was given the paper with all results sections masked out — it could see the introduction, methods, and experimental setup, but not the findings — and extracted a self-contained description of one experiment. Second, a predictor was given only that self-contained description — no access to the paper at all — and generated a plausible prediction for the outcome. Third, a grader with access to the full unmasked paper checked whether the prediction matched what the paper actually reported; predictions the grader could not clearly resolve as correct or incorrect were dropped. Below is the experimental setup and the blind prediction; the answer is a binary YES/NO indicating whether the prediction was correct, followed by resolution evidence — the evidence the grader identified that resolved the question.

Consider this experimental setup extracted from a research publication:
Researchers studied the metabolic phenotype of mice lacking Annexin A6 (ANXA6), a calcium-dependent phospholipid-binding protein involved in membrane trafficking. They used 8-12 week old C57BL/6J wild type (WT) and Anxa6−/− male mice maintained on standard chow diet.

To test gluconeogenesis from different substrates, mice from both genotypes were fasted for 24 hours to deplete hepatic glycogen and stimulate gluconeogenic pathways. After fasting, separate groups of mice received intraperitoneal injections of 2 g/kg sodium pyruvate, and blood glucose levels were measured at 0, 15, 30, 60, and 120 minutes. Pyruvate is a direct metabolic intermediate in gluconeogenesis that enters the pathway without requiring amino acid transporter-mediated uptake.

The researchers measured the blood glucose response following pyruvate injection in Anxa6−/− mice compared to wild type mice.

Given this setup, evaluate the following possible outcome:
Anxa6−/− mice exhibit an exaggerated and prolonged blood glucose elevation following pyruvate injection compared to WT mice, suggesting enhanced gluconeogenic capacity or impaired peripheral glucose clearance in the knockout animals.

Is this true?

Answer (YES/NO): NO